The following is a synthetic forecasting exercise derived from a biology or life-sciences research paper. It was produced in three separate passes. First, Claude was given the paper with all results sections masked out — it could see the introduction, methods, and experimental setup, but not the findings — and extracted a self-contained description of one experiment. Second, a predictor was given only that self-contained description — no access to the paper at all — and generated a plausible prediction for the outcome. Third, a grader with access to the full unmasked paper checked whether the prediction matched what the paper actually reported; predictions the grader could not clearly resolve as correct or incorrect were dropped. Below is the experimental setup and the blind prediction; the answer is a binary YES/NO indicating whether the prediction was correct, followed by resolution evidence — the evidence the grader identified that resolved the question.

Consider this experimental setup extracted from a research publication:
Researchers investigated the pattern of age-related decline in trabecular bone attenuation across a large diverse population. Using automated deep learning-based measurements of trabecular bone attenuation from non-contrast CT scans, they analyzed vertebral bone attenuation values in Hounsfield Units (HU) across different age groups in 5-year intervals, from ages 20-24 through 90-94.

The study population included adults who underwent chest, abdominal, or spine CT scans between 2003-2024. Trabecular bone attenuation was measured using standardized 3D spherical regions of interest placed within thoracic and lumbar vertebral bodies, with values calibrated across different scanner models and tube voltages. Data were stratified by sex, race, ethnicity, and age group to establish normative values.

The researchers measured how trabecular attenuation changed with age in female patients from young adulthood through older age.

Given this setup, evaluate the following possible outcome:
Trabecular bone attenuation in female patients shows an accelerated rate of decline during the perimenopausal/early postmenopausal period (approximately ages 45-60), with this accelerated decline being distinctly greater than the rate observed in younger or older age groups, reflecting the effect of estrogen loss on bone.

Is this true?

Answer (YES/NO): YES